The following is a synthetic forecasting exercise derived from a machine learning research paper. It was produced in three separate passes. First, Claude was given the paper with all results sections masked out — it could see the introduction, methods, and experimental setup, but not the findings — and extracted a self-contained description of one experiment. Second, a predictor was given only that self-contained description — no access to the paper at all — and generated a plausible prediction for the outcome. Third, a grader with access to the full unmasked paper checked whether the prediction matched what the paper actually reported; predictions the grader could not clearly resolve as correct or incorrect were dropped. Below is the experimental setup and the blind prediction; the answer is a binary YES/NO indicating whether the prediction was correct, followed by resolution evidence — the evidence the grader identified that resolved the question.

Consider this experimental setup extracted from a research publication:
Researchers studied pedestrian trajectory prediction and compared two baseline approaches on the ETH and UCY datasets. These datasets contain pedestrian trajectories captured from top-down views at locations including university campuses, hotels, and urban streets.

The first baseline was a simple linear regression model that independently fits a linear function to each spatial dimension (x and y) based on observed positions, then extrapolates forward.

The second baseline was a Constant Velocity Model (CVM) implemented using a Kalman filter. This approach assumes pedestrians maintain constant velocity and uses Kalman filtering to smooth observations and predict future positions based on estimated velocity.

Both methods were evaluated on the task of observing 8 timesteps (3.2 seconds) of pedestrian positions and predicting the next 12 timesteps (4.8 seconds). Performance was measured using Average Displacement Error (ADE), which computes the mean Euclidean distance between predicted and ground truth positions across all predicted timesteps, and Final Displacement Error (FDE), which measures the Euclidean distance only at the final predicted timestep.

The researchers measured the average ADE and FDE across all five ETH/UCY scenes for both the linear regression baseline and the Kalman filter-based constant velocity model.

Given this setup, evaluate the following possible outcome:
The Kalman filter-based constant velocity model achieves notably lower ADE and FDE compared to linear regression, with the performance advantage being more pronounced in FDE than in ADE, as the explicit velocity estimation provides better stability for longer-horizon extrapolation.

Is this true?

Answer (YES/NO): NO